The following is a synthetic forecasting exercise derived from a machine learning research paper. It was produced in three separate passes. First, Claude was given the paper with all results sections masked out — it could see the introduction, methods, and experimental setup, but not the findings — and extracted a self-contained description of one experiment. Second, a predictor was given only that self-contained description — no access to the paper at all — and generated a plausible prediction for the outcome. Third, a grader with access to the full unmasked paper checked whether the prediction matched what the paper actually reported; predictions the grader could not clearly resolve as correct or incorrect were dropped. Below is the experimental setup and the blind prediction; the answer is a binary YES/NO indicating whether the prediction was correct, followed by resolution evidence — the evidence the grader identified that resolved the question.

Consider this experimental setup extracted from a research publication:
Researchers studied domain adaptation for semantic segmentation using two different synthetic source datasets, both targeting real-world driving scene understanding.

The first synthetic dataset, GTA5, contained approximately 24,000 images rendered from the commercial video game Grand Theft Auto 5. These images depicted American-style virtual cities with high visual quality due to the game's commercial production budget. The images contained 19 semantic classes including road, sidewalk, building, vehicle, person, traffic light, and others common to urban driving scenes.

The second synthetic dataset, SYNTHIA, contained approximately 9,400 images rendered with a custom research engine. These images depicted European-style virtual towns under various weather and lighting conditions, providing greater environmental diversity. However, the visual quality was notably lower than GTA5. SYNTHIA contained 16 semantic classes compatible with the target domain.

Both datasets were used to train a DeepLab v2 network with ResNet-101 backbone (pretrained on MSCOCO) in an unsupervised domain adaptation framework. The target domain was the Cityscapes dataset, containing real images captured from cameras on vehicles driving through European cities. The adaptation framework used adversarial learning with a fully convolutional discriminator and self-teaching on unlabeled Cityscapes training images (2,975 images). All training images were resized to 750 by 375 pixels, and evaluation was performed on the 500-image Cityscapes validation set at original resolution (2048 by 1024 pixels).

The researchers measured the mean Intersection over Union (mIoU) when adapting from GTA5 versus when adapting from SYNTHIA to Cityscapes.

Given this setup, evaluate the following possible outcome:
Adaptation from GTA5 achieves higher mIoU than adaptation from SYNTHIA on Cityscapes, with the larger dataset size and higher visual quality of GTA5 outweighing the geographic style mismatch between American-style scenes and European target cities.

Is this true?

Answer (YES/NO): YES